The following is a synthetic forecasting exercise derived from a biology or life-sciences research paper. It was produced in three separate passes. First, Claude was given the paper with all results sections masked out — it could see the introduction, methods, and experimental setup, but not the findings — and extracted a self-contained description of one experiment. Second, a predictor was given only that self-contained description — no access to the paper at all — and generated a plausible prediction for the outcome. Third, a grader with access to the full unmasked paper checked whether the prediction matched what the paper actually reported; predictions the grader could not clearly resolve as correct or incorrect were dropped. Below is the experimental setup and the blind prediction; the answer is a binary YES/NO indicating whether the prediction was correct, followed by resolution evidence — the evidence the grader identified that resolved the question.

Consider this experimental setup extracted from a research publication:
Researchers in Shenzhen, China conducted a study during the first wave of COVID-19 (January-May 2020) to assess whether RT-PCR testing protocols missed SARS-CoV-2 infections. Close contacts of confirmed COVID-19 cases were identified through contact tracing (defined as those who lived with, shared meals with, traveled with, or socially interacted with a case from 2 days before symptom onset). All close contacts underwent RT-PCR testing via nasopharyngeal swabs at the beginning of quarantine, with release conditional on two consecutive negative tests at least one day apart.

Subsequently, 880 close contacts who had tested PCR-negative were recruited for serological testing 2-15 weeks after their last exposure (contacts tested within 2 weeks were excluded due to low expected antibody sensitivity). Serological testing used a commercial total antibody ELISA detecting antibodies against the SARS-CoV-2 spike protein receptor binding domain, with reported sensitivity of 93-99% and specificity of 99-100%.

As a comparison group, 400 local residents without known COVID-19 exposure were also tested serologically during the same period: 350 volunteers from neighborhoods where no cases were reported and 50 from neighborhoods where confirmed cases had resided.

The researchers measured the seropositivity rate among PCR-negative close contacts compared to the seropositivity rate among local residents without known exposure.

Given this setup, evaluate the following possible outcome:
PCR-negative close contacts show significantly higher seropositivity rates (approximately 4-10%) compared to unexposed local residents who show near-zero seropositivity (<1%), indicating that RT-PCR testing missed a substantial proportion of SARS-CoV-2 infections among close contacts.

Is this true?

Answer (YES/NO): YES